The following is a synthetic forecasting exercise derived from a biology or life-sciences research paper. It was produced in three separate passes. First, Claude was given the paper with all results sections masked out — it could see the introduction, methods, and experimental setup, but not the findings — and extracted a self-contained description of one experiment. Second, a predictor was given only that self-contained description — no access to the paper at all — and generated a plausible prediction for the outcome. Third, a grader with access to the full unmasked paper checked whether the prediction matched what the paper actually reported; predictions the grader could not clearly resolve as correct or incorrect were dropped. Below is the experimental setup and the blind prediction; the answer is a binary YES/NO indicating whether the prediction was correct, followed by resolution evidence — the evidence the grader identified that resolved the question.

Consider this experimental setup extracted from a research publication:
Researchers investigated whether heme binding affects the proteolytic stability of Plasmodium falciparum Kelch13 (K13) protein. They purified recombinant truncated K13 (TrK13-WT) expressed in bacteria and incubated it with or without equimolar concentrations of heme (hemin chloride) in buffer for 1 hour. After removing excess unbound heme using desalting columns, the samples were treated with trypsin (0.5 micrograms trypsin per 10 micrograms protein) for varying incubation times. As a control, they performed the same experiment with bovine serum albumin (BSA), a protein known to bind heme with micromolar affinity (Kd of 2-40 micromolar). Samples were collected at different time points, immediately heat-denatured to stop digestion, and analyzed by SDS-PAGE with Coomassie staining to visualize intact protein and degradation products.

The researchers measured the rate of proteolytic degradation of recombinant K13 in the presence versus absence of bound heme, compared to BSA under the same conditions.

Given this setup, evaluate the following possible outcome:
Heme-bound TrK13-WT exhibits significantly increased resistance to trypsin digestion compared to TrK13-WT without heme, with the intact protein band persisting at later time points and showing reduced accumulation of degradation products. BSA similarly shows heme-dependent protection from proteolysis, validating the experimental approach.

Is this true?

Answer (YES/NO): NO